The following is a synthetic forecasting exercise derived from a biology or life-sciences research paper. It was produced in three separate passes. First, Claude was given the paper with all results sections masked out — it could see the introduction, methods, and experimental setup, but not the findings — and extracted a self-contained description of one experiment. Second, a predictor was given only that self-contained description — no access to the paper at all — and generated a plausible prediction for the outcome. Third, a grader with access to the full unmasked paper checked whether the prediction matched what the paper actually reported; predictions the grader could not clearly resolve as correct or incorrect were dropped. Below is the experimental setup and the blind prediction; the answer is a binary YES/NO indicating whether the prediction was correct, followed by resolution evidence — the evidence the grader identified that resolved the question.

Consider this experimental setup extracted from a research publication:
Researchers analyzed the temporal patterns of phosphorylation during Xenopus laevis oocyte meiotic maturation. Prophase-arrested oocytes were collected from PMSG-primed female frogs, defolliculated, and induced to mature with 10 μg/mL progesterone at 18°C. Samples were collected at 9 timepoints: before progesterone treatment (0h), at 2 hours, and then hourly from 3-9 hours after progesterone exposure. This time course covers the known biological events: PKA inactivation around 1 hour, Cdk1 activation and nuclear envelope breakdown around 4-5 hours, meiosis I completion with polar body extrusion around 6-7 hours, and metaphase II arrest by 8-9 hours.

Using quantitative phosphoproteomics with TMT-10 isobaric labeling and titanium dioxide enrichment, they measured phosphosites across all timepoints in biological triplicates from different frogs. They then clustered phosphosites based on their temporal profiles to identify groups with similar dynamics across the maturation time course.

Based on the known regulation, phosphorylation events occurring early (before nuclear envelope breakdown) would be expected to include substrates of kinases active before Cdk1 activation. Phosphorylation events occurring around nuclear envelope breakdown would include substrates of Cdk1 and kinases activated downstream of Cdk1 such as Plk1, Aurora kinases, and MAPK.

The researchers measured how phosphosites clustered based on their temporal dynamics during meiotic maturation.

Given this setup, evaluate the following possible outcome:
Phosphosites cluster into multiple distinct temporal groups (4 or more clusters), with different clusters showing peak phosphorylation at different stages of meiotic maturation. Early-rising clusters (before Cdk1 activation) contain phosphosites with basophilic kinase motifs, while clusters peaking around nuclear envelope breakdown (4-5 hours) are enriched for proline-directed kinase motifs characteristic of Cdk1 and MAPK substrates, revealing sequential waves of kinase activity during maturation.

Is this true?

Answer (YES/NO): NO